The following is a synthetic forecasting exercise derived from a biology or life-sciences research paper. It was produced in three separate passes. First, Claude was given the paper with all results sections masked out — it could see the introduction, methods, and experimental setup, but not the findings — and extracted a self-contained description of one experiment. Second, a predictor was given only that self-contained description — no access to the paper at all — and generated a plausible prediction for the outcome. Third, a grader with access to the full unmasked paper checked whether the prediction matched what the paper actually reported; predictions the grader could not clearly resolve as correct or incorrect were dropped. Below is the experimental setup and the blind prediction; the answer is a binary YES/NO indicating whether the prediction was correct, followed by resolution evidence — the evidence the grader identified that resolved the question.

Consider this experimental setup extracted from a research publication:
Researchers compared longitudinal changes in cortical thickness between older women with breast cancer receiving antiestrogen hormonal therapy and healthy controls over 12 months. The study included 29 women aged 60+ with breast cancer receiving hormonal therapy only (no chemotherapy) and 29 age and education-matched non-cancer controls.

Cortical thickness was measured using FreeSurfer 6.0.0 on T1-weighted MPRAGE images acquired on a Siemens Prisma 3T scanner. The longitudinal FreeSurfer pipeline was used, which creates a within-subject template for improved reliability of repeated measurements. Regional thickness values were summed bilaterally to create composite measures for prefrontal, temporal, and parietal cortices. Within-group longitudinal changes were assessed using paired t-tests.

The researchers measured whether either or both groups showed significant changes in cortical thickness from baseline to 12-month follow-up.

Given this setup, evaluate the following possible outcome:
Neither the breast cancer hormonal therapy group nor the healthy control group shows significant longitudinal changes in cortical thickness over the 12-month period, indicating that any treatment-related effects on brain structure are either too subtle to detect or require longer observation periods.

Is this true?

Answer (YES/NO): NO